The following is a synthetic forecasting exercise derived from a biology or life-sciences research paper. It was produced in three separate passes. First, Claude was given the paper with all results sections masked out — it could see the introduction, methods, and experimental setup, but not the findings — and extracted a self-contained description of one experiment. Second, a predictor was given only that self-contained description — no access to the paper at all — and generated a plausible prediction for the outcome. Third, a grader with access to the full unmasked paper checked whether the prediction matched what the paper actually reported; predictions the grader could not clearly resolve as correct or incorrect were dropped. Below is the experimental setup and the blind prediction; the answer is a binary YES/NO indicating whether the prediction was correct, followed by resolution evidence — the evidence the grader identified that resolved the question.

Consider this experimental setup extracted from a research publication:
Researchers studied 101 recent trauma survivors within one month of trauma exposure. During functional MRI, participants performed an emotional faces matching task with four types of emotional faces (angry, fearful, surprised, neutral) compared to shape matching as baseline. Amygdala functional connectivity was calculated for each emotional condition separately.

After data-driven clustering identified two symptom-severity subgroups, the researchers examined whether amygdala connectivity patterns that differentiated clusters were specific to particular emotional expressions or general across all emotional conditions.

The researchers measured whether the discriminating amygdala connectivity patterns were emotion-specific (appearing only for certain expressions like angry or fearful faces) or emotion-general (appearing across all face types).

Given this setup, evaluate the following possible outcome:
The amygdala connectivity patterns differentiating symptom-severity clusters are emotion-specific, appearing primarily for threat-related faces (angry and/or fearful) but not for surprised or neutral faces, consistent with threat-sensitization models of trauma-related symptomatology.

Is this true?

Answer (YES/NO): YES